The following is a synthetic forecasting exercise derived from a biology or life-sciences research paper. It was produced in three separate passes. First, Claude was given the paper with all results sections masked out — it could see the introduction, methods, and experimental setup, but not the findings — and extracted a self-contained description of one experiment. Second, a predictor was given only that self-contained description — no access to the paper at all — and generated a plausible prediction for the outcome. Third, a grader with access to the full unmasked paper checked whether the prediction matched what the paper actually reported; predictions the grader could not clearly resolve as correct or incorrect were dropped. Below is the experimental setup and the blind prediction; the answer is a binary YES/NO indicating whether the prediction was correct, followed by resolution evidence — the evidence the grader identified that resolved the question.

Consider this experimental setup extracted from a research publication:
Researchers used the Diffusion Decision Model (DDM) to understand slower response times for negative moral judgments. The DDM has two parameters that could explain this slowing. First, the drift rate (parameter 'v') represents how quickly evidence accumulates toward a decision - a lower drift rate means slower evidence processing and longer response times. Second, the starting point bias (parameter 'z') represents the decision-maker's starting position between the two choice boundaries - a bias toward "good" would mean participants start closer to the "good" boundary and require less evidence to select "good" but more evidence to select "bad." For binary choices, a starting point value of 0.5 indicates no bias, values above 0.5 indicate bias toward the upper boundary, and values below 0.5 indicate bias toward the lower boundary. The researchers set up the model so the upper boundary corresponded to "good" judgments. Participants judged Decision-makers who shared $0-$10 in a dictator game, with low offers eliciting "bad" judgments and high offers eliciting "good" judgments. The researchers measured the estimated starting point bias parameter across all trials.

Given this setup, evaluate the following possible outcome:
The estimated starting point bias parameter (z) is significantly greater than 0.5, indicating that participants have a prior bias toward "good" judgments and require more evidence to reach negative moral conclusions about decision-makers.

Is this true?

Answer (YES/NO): YES